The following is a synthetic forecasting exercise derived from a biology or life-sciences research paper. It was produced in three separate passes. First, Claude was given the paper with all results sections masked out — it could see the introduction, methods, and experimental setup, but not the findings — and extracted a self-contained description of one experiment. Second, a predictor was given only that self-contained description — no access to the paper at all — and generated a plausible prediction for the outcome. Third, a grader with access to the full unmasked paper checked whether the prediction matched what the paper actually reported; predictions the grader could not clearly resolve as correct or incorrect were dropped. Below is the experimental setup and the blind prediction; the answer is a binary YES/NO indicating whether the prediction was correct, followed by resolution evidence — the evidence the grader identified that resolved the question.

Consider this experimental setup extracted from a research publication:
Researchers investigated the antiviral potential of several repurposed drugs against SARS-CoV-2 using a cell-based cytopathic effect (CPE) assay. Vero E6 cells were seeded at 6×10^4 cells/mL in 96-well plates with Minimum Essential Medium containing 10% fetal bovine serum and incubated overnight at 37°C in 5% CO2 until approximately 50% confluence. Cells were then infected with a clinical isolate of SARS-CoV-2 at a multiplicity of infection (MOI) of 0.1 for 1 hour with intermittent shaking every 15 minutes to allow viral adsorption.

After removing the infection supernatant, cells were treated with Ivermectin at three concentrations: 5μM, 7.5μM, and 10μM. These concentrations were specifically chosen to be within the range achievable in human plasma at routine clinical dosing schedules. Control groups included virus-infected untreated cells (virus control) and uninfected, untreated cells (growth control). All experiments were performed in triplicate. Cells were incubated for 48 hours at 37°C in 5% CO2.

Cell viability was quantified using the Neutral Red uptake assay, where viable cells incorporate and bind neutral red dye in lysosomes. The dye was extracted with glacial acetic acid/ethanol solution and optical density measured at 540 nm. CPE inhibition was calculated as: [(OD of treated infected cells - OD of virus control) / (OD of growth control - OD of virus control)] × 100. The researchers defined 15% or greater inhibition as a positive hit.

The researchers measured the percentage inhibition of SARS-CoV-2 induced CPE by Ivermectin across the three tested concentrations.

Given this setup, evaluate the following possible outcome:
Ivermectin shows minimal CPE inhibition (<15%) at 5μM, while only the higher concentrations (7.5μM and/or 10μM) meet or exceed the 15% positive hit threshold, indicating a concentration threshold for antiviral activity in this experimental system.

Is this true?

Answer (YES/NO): NO